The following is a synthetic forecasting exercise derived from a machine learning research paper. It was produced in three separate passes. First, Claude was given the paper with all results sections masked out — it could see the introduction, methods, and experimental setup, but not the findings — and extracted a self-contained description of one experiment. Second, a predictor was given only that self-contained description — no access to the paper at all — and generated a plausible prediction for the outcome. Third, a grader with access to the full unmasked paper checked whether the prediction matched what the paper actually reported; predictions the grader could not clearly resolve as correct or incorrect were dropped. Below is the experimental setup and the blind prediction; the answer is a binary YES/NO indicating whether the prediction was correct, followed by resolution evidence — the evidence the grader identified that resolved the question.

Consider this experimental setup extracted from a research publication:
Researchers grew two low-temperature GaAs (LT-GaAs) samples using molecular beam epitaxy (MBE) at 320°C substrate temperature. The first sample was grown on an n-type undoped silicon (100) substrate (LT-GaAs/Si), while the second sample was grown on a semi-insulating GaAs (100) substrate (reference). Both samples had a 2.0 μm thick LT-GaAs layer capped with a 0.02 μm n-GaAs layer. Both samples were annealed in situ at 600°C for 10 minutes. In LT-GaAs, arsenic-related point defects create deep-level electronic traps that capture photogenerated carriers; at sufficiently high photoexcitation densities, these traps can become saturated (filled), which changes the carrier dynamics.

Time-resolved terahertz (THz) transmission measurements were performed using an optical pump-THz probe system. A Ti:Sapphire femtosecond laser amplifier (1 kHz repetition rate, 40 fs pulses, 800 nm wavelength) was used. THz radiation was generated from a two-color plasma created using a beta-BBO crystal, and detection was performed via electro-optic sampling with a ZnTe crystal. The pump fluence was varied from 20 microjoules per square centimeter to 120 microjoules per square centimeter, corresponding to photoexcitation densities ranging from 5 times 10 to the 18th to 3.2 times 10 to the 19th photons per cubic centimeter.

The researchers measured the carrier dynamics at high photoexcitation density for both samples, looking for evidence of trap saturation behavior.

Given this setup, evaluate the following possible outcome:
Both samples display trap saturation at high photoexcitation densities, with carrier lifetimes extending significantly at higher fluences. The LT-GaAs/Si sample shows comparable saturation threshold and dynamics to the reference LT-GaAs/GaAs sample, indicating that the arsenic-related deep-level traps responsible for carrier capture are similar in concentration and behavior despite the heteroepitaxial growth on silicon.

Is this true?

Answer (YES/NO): NO